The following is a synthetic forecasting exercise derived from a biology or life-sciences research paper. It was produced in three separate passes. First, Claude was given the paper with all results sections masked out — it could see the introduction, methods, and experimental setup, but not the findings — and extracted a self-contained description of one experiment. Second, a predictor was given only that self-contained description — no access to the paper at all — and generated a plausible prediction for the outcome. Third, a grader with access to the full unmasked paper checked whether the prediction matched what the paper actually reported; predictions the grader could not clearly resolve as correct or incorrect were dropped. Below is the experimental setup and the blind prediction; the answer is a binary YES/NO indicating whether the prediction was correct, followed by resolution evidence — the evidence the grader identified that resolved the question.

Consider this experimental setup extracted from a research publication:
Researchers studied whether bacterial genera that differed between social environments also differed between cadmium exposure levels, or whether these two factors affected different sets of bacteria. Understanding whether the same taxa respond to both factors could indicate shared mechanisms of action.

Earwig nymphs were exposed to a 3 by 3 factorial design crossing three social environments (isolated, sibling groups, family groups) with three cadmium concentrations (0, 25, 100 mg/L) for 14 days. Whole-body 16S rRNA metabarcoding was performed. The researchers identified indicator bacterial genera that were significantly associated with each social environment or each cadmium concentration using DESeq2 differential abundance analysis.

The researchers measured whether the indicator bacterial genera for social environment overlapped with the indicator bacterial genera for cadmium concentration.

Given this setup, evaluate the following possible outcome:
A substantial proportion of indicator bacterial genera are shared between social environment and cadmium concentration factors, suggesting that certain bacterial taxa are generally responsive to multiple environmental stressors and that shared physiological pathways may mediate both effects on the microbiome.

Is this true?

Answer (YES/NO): NO